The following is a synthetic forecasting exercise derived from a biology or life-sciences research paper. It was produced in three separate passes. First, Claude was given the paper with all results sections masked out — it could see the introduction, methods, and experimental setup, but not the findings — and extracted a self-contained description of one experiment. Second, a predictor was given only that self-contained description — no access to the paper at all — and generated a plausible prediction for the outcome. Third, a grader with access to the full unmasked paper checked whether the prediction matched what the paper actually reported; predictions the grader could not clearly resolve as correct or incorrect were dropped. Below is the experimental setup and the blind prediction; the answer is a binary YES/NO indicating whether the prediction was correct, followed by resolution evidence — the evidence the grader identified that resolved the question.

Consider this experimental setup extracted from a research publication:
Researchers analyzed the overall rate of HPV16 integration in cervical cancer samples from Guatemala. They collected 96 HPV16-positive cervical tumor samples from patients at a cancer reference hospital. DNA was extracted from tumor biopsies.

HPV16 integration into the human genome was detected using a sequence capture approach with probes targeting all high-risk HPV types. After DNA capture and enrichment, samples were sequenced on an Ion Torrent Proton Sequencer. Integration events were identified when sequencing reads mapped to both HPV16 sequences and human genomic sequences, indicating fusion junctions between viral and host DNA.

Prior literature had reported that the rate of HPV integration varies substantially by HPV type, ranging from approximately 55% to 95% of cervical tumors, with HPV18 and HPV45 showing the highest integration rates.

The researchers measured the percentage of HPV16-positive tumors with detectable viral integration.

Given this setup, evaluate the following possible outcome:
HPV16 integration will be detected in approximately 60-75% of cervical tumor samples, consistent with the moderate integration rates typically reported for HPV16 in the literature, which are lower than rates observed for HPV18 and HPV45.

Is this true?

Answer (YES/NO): YES